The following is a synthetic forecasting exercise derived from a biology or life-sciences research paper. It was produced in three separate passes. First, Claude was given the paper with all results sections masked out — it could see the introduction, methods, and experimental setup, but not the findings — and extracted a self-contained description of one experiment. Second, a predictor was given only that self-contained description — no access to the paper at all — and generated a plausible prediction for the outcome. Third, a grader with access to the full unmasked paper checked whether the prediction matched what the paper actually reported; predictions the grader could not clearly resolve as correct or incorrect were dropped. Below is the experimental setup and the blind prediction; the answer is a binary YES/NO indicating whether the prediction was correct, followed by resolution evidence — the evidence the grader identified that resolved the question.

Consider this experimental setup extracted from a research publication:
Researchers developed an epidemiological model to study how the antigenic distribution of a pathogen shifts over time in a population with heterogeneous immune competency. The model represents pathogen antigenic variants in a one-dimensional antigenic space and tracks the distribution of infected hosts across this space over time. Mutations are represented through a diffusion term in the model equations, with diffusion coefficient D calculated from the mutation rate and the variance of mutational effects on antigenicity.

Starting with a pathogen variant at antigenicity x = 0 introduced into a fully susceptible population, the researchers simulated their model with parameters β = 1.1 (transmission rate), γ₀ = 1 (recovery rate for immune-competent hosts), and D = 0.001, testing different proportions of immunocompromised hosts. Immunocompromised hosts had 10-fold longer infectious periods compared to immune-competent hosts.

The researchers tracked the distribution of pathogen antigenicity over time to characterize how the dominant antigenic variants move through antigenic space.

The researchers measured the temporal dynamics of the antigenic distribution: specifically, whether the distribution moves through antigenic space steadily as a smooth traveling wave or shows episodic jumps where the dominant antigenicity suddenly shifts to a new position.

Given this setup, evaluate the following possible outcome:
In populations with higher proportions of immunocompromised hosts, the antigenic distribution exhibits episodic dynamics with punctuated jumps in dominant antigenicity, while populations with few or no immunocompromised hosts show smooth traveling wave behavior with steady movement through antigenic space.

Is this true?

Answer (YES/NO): NO